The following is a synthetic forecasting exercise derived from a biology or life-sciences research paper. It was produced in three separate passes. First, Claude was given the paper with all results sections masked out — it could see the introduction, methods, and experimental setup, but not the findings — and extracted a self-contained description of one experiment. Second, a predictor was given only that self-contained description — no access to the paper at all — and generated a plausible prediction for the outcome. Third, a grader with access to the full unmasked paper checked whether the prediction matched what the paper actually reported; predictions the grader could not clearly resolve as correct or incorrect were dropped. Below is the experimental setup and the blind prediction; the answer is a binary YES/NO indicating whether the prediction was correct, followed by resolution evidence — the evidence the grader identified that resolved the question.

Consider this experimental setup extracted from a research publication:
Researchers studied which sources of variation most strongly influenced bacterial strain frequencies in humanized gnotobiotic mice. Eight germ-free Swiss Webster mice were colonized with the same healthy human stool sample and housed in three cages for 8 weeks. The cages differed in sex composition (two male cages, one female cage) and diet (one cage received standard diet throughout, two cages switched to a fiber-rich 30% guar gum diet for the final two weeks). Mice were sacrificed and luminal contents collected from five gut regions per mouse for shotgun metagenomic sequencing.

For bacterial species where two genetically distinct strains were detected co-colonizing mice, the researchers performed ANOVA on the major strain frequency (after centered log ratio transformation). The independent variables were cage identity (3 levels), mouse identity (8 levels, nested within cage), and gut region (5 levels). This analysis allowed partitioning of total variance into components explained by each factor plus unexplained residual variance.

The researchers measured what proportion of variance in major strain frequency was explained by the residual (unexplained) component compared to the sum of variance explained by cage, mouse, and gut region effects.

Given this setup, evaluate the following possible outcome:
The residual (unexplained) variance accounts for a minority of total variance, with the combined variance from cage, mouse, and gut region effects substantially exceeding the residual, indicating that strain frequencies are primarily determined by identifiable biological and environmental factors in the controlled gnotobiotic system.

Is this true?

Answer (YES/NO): YES